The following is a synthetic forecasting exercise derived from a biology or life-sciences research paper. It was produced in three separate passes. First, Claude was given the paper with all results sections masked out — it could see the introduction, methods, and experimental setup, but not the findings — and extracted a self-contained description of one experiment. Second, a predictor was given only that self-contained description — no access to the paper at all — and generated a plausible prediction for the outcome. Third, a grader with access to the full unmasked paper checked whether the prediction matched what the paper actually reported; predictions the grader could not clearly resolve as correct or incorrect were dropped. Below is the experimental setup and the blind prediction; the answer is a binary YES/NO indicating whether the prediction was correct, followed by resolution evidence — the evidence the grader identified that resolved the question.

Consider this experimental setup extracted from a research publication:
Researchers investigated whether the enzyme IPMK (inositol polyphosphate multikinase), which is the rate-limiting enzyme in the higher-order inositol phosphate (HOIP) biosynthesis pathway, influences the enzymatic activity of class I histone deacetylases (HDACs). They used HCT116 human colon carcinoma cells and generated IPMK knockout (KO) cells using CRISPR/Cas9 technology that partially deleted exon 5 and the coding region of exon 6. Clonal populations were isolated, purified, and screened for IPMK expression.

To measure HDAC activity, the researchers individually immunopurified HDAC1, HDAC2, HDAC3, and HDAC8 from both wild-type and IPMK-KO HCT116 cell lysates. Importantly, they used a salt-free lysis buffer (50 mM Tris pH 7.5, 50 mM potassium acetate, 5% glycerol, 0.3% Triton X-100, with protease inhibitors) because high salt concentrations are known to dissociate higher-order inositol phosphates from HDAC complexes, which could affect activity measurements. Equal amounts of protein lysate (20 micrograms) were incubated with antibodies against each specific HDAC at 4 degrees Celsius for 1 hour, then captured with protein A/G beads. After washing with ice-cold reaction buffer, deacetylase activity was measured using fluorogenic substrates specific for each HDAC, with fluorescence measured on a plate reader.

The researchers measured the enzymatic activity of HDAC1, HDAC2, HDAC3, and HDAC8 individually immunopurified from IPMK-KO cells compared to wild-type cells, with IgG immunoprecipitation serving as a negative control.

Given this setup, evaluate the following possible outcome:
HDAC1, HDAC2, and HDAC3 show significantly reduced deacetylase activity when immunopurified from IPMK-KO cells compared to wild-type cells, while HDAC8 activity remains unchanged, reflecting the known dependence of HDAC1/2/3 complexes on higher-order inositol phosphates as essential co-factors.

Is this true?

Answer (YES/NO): NO